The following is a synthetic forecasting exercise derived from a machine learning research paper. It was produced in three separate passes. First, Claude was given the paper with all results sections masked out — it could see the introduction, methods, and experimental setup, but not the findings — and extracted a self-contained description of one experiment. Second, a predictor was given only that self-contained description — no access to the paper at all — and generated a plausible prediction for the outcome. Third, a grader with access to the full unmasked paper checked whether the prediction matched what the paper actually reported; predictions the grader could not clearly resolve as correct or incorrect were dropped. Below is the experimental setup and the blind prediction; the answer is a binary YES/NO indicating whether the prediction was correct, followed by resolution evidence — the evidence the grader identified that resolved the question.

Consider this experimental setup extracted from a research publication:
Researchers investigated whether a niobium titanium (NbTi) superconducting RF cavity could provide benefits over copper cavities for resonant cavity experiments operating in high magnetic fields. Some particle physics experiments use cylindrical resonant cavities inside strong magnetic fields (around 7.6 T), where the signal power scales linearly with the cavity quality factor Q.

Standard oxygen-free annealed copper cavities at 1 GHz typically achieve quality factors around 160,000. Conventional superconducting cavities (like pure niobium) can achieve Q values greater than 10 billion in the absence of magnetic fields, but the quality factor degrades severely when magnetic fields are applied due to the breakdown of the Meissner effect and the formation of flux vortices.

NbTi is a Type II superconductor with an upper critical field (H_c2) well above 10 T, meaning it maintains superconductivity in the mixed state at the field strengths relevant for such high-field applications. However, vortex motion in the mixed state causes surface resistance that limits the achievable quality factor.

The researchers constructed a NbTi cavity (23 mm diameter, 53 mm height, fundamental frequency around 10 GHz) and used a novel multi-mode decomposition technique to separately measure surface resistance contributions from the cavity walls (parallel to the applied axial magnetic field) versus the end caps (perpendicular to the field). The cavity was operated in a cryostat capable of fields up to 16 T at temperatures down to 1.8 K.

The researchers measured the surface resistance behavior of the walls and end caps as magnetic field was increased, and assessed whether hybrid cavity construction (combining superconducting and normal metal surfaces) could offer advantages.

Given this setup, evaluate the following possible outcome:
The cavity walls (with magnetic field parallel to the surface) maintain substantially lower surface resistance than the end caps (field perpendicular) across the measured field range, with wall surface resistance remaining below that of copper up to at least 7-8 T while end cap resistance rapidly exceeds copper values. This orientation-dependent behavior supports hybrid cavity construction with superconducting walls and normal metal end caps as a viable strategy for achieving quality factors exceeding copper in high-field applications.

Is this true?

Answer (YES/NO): YES